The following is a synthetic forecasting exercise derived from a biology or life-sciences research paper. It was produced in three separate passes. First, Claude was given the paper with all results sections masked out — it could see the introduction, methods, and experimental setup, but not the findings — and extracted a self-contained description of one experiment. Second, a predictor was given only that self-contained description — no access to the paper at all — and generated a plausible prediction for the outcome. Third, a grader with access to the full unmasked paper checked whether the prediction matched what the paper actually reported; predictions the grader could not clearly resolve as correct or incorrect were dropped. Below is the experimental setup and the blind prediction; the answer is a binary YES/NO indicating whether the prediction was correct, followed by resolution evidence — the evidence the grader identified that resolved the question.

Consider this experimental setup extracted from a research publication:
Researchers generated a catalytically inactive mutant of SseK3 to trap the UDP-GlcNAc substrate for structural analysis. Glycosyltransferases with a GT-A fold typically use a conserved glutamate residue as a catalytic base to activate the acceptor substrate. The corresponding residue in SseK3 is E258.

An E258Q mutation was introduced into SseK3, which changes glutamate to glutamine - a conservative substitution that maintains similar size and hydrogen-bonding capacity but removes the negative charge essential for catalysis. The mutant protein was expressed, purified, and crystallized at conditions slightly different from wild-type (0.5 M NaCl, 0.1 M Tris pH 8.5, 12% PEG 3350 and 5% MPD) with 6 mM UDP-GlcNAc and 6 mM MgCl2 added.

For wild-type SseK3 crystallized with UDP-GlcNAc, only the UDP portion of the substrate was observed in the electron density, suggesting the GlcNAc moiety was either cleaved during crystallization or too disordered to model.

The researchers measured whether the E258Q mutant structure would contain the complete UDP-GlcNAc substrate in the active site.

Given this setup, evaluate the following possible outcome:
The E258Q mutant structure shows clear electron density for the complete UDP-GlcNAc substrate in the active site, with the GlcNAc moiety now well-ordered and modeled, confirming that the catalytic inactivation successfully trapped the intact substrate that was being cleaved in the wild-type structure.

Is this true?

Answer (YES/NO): NO